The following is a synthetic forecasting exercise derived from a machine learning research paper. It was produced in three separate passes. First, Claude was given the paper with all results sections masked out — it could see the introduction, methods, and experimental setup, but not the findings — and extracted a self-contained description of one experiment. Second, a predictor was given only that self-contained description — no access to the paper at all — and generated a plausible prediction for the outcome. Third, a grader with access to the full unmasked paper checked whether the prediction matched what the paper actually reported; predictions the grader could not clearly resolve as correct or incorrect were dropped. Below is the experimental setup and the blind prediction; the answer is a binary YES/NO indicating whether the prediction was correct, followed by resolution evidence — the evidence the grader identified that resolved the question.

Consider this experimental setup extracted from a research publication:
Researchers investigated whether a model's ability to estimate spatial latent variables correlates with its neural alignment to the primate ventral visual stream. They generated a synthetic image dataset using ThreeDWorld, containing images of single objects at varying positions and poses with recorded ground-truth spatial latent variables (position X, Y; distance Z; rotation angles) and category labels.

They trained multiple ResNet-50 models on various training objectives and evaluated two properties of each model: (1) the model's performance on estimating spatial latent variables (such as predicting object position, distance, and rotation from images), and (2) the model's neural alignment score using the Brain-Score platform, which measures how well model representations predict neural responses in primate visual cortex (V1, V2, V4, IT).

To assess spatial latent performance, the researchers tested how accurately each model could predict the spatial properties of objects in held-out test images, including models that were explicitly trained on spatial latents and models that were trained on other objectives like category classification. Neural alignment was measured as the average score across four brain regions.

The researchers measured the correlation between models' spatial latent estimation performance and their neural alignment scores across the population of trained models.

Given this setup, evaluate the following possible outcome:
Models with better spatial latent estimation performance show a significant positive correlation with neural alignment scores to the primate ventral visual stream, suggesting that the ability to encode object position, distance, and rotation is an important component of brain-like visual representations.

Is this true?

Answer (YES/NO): YES